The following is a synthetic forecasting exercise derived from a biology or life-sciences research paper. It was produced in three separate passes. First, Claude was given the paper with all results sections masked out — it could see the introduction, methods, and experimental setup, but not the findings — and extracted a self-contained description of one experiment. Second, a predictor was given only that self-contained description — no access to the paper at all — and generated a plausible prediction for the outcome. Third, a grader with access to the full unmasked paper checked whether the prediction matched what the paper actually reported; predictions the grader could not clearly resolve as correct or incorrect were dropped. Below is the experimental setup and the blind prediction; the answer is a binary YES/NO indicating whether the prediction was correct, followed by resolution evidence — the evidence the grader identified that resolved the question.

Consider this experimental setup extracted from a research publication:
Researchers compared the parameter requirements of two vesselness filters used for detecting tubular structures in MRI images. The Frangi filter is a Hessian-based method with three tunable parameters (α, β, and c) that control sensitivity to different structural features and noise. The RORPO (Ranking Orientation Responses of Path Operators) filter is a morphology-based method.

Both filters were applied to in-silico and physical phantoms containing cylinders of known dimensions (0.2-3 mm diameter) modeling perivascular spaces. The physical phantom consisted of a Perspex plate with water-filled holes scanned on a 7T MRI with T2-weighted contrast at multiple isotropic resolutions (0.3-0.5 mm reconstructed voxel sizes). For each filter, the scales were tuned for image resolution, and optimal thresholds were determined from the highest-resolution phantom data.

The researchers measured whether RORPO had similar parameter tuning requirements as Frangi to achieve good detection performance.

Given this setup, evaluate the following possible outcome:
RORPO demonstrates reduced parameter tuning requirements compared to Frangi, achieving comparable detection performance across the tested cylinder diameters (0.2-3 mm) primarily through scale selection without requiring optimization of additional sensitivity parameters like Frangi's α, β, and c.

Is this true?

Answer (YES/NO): YES